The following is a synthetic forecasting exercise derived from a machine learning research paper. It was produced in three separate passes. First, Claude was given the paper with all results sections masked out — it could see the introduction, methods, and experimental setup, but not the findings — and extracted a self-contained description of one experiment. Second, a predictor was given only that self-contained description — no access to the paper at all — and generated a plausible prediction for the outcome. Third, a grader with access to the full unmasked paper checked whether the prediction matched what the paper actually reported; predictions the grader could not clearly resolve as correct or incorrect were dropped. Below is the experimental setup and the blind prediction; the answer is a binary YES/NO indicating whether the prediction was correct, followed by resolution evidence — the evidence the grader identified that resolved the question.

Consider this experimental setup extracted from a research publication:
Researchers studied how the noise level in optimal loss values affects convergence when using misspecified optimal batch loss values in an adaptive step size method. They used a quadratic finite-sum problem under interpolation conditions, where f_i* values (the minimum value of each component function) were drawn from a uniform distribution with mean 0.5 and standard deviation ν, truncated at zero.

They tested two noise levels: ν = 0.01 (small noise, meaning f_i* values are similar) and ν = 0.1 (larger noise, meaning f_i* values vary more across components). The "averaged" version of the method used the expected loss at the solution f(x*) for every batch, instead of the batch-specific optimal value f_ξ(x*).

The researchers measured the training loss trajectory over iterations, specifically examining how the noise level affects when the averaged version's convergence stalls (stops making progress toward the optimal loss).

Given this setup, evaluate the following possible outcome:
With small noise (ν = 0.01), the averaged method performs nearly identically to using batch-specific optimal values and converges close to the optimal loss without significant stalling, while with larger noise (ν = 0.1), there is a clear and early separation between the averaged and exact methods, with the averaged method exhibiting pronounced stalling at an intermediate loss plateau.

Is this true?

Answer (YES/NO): NO